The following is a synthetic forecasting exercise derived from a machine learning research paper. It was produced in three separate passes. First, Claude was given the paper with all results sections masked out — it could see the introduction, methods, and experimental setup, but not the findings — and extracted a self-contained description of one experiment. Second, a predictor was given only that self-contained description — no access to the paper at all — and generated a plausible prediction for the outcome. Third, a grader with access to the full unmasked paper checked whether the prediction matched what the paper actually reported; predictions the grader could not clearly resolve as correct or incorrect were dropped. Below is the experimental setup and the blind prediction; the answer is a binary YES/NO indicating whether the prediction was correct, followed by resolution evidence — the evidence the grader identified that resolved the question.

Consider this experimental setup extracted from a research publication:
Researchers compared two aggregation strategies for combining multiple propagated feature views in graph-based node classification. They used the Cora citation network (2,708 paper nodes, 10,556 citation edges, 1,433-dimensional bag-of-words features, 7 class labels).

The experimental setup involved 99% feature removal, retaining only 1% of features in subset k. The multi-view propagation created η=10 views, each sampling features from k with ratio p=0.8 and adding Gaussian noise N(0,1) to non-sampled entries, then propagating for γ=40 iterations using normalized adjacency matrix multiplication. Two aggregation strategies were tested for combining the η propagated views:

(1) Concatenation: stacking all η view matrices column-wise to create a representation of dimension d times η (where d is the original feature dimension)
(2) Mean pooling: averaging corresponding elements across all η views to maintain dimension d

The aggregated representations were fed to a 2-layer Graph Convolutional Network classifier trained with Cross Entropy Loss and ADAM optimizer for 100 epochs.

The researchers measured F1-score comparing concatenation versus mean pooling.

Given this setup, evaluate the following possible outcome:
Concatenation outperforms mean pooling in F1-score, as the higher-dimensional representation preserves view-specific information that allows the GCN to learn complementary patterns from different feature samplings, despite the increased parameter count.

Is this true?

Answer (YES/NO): YES